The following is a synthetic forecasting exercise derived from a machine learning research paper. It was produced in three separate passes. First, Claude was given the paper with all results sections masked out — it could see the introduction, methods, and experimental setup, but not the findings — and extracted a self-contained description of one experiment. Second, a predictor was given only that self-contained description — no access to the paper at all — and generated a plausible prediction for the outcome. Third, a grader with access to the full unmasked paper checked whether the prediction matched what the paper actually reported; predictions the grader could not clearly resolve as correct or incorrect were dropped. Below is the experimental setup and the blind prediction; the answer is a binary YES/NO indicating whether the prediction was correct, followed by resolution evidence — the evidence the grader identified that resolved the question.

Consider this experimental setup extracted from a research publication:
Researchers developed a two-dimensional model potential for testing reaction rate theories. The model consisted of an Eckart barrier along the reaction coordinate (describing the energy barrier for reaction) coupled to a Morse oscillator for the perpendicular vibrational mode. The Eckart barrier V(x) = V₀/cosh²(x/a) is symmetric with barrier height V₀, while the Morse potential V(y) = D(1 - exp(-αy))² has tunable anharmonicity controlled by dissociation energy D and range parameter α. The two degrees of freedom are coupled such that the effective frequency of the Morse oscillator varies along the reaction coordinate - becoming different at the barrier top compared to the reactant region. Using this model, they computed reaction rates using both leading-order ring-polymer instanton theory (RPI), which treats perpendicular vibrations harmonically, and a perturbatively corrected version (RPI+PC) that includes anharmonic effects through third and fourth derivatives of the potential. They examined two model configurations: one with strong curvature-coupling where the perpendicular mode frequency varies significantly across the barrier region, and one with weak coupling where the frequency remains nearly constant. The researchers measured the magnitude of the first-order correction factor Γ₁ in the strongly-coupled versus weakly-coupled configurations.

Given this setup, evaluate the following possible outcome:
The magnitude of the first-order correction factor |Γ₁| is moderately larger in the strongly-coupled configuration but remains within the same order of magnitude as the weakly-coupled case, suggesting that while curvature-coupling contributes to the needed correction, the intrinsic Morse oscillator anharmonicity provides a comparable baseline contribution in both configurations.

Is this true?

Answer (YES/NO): NO